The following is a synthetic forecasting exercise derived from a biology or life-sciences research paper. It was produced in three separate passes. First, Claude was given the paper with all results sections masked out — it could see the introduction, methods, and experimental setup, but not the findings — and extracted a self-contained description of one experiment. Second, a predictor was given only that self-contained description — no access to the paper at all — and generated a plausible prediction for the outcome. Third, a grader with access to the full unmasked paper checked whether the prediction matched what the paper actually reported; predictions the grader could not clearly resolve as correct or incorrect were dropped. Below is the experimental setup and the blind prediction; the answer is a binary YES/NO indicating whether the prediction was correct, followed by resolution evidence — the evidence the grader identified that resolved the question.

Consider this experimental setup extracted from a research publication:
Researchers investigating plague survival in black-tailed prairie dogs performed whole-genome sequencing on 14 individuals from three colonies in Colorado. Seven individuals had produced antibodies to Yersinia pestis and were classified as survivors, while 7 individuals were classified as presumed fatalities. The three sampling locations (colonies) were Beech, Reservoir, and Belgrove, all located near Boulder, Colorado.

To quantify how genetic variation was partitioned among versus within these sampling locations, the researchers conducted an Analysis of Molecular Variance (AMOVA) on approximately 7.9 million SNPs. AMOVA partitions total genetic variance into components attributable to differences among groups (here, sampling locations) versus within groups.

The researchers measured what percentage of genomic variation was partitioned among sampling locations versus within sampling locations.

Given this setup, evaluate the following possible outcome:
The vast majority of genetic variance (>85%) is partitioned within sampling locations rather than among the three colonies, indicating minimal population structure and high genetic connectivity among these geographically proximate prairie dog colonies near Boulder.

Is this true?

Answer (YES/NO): YES